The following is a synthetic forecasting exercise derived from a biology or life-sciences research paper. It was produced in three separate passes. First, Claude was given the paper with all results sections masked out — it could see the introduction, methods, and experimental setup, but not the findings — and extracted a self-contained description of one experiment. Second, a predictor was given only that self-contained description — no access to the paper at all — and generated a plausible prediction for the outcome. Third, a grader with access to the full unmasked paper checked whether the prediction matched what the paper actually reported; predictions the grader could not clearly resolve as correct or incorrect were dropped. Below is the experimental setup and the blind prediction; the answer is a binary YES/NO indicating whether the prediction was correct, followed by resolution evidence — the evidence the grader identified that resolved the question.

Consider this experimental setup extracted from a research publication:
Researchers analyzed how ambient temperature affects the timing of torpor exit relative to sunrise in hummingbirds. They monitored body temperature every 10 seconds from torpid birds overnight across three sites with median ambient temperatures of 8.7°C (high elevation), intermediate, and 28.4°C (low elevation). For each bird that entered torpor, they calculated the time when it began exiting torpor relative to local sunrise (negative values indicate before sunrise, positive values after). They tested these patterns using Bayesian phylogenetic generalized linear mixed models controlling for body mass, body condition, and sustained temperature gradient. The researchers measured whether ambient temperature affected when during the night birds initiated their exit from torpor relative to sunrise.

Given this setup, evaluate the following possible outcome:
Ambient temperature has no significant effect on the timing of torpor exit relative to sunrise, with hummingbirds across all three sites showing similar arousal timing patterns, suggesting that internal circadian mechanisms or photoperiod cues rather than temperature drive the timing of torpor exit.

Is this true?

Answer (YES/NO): NO